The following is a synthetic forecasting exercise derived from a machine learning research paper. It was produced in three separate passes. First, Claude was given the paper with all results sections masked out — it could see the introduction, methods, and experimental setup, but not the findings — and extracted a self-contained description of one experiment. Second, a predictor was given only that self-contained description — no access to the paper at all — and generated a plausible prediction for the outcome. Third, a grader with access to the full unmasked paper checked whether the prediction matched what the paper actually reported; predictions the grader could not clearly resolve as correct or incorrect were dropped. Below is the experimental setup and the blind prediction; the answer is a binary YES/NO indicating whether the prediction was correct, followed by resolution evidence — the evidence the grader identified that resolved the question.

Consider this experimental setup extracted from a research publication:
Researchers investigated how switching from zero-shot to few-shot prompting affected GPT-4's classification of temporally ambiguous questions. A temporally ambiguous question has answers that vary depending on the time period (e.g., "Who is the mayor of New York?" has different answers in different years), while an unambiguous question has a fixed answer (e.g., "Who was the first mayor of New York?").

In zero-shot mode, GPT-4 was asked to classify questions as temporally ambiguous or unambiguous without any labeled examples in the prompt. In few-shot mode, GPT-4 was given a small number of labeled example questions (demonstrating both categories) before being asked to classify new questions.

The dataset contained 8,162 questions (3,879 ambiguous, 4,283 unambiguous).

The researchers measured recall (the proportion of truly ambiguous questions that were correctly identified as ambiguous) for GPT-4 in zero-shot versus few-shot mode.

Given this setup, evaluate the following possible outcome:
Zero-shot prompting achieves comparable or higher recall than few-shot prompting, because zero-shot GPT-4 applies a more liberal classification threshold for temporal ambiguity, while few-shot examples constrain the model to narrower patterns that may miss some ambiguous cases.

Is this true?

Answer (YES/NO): YES